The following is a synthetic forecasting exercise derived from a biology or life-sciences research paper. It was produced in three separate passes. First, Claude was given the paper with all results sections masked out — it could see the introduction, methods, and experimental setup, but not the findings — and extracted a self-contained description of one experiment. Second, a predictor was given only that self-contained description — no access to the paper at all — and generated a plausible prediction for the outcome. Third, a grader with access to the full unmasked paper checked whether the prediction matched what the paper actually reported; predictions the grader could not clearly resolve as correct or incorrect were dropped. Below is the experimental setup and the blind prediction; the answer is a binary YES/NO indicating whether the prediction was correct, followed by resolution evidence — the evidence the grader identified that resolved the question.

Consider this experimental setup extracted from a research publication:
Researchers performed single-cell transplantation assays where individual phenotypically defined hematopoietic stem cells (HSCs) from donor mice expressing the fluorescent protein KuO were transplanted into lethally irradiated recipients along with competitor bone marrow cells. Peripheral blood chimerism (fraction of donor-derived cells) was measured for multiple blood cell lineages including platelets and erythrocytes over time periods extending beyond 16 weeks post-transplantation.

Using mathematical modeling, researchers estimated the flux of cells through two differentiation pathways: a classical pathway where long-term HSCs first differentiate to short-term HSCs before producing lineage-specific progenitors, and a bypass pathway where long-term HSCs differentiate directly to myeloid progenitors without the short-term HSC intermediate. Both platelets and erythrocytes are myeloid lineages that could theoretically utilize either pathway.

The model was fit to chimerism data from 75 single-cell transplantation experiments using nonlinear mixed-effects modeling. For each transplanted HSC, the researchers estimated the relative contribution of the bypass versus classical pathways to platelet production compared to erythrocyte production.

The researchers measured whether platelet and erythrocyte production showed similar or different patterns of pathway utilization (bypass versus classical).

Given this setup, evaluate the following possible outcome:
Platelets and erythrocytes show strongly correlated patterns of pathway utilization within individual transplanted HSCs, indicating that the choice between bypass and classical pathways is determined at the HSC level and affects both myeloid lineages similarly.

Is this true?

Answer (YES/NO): NO